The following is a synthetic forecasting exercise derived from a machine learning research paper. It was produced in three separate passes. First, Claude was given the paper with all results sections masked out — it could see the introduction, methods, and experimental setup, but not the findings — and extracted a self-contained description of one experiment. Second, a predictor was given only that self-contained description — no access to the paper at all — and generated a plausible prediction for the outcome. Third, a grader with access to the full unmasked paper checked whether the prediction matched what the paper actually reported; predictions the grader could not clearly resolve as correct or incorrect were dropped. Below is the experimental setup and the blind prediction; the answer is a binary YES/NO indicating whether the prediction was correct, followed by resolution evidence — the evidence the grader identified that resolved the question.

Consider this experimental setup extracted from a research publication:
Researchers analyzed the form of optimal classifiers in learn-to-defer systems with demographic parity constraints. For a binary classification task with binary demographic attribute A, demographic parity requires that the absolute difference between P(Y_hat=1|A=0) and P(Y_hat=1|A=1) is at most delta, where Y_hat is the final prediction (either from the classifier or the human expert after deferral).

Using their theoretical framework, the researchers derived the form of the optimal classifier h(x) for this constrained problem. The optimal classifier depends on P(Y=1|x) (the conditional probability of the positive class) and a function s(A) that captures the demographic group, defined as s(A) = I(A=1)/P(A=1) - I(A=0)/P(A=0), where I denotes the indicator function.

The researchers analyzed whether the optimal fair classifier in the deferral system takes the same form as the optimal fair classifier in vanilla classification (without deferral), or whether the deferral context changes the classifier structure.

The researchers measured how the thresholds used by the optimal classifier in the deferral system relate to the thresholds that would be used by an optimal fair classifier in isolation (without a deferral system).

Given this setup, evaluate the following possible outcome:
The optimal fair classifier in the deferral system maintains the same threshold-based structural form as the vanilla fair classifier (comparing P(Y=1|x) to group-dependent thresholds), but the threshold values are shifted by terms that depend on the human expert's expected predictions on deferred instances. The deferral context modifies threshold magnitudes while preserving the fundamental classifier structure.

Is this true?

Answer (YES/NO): NO